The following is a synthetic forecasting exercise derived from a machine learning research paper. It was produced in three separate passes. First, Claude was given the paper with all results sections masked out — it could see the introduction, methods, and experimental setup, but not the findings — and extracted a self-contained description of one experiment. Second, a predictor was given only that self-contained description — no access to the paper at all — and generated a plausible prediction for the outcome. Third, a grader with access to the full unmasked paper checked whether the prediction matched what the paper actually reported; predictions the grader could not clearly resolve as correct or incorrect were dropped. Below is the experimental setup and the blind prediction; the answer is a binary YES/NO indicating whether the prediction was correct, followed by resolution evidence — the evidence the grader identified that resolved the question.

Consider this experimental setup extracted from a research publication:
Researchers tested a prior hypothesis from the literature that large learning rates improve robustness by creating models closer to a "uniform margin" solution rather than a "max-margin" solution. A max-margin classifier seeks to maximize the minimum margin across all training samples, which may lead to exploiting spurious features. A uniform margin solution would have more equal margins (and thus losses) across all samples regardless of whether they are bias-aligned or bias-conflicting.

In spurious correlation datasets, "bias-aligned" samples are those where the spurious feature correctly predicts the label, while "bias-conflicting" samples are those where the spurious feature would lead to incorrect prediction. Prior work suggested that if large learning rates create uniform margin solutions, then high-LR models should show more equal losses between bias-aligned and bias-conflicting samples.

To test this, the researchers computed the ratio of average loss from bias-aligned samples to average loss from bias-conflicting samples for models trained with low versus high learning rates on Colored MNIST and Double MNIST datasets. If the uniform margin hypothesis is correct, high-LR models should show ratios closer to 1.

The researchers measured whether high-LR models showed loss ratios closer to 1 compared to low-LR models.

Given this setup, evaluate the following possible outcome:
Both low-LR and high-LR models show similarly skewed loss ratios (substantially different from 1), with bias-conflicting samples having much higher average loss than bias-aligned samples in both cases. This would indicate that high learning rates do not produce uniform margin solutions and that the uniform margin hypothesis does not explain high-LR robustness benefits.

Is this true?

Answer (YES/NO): NO